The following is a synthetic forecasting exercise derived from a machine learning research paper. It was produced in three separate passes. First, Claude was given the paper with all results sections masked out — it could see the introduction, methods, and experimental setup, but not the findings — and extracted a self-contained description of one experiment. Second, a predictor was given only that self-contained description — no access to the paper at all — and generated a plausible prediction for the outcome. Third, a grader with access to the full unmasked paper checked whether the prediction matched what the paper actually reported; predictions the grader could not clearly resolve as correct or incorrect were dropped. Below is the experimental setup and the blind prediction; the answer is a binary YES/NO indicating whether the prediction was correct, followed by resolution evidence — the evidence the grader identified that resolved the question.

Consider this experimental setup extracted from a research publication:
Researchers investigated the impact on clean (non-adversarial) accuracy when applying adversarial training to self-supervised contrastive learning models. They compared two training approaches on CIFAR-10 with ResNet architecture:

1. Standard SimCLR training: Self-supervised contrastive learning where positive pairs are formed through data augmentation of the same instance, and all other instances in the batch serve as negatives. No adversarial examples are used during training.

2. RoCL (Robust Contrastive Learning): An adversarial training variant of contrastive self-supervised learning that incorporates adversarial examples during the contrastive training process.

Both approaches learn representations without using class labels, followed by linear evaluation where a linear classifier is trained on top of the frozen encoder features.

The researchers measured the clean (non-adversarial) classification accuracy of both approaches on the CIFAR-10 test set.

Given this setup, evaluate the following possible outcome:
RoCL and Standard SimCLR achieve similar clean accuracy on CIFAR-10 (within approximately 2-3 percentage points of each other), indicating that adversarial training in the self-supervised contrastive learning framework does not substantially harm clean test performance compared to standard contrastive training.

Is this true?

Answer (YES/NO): NO